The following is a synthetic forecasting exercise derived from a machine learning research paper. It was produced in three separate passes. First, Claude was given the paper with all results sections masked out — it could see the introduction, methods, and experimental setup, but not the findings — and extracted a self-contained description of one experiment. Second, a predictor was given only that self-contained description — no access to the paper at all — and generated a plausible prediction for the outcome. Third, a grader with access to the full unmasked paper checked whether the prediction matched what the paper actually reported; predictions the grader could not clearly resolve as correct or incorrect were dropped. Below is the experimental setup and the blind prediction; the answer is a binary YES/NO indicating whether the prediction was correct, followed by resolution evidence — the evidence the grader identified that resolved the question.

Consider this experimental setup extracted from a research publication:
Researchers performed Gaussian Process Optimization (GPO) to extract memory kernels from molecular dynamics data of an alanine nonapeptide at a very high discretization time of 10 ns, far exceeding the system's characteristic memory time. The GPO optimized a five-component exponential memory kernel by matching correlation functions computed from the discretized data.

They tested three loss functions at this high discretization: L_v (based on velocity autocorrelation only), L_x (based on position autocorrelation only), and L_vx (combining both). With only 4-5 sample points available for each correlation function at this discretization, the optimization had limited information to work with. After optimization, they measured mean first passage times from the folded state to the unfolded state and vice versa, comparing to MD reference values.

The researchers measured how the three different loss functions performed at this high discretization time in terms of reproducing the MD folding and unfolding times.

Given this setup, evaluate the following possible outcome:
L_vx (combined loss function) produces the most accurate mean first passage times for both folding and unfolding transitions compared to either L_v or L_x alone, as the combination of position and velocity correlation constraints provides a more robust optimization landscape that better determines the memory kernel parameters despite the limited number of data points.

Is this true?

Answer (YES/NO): NO